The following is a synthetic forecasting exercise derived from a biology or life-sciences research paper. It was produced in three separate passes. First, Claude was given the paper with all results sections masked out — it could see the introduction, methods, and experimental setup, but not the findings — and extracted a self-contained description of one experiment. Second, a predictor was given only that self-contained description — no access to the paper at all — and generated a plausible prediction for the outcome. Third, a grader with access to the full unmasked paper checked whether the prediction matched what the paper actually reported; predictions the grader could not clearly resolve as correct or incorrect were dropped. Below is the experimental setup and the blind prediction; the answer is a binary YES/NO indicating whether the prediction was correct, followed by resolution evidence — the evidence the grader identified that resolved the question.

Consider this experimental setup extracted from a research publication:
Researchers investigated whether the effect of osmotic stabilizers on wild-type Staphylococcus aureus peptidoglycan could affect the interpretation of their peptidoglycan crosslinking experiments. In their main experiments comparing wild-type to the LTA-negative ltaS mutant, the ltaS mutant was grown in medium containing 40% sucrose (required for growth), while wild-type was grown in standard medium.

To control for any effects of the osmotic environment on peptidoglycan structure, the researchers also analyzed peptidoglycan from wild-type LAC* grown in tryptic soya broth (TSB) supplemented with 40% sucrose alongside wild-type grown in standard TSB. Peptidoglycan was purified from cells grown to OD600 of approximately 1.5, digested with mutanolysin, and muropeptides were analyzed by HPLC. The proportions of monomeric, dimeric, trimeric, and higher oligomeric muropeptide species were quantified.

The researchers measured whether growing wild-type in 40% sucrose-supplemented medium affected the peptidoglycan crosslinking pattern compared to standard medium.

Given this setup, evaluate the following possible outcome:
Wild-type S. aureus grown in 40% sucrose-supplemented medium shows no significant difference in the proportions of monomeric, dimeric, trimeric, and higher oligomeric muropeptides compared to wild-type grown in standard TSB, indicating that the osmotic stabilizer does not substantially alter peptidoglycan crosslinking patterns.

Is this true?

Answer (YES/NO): YES